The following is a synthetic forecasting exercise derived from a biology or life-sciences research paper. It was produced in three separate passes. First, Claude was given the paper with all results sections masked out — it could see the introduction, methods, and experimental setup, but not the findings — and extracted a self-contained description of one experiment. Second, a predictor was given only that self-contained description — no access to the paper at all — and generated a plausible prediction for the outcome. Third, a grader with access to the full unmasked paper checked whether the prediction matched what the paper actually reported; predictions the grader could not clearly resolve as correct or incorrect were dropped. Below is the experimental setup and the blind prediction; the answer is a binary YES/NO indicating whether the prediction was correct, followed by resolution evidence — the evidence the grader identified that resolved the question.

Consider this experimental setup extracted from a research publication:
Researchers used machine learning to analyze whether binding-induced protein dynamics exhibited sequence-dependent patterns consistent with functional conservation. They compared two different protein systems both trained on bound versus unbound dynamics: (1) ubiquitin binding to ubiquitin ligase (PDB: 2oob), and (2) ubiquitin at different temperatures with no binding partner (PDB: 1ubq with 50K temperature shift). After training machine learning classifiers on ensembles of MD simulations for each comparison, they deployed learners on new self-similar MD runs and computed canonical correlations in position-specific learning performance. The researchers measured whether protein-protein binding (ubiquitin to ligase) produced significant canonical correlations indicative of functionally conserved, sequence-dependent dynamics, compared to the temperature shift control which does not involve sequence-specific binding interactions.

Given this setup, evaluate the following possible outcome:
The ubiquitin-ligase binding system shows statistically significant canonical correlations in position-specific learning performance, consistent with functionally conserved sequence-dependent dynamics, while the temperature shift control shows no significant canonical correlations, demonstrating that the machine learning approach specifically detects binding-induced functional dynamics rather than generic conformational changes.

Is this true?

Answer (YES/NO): YES